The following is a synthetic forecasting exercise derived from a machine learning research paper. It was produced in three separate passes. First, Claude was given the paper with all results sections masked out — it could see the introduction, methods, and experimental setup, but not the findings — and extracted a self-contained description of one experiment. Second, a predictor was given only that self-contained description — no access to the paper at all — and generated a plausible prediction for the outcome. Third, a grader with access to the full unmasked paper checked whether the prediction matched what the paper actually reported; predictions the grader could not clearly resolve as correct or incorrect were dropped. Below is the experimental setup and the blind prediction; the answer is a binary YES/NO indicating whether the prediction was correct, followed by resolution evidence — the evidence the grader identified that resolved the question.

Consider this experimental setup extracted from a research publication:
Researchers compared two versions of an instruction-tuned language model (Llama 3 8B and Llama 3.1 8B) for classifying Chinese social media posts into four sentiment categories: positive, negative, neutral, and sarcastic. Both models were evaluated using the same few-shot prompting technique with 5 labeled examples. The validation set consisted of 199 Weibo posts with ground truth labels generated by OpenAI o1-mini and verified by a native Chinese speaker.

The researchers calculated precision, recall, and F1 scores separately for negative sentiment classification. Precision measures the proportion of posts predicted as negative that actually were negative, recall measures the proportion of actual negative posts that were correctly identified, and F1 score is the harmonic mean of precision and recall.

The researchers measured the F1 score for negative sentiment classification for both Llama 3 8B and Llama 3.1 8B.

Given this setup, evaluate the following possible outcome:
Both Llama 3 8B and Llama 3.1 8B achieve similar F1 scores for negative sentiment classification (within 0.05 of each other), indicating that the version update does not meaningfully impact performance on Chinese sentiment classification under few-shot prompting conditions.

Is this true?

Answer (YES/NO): YES